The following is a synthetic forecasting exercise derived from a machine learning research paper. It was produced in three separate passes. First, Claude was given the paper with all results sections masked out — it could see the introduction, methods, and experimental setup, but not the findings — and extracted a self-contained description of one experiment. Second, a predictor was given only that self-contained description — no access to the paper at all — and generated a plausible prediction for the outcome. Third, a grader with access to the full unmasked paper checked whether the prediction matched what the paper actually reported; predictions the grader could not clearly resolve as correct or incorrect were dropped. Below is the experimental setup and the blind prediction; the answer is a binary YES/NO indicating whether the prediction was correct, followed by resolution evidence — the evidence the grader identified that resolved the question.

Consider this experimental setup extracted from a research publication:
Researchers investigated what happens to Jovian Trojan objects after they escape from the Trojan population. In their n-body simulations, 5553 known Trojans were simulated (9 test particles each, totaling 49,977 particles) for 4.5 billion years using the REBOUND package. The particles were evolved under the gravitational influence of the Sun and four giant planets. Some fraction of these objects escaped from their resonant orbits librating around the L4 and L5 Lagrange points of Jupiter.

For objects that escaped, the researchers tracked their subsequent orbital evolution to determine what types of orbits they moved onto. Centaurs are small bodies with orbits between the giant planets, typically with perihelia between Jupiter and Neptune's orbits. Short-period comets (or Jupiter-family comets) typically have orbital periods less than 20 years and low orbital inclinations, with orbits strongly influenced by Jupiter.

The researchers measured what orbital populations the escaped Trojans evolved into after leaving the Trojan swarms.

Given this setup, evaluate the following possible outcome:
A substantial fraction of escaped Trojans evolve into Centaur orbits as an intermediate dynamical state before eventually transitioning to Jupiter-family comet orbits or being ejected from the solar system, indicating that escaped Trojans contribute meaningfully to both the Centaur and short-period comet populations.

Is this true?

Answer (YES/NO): NO